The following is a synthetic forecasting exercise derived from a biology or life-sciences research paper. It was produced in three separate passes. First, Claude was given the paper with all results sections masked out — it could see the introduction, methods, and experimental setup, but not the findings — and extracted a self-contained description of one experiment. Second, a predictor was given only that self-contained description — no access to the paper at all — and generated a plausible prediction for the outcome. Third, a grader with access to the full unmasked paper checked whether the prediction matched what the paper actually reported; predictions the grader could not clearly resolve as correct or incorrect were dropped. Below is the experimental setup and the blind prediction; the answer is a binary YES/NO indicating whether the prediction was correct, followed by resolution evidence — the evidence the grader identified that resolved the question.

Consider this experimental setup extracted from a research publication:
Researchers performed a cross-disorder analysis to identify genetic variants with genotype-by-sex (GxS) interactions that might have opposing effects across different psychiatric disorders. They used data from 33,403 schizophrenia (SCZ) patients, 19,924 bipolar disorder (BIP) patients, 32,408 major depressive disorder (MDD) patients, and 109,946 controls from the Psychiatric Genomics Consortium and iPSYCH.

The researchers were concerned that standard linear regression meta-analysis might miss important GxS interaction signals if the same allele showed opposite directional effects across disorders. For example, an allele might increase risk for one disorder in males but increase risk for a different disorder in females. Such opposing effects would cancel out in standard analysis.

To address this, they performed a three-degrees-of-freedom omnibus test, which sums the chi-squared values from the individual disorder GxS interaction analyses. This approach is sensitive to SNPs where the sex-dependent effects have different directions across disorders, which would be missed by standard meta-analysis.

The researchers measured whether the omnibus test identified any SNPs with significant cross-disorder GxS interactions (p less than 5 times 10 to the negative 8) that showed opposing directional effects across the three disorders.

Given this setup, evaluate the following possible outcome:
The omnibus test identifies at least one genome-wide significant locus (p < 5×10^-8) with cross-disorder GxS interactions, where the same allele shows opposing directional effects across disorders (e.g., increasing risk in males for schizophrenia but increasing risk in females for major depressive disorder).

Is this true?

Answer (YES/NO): YES